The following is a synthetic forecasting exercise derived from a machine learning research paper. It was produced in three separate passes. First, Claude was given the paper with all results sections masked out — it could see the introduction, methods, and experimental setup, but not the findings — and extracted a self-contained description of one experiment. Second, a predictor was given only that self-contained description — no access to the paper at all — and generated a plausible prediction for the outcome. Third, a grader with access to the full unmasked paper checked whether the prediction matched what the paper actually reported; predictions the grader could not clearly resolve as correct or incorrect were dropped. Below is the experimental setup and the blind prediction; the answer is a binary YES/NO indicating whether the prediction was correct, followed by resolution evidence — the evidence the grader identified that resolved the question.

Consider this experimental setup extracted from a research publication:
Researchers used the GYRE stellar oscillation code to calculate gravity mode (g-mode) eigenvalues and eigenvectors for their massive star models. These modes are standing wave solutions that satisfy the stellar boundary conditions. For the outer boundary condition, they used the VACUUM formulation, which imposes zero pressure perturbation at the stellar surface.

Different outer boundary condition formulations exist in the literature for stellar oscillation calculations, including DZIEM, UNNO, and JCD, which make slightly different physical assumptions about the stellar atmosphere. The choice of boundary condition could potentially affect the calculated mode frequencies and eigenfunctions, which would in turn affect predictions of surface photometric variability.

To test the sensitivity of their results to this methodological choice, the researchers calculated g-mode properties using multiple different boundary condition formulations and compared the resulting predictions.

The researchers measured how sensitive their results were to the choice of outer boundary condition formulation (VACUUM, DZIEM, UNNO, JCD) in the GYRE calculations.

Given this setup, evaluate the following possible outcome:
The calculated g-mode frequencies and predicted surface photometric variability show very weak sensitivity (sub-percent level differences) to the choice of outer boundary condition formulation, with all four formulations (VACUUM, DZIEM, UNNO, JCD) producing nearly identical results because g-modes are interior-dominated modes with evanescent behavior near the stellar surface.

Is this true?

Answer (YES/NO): YES